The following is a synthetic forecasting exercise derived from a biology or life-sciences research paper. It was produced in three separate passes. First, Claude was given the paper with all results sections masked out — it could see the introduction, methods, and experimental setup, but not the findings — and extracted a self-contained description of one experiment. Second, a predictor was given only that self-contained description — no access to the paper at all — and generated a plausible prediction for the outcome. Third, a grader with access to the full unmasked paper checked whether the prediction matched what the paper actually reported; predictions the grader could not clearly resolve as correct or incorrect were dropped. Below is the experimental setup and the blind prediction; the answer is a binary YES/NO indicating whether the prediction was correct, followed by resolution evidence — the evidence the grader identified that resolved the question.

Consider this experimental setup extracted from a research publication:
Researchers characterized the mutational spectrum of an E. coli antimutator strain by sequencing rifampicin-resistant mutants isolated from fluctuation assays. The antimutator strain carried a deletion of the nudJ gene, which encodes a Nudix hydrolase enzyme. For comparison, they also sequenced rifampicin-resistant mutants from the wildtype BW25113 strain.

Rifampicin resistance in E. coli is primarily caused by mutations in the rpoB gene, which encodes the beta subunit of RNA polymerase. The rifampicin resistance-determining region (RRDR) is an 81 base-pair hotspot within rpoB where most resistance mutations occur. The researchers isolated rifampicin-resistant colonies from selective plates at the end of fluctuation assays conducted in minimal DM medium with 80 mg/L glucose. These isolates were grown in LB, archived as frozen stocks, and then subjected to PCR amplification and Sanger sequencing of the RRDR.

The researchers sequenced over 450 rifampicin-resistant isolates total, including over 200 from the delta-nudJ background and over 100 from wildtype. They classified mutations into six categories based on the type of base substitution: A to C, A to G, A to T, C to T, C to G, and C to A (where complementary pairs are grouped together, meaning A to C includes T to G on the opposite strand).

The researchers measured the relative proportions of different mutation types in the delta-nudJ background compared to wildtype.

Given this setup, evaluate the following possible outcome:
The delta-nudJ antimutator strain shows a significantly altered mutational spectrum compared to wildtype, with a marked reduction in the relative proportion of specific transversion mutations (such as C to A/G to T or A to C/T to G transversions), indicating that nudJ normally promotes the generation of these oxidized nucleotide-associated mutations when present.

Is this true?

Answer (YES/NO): NO